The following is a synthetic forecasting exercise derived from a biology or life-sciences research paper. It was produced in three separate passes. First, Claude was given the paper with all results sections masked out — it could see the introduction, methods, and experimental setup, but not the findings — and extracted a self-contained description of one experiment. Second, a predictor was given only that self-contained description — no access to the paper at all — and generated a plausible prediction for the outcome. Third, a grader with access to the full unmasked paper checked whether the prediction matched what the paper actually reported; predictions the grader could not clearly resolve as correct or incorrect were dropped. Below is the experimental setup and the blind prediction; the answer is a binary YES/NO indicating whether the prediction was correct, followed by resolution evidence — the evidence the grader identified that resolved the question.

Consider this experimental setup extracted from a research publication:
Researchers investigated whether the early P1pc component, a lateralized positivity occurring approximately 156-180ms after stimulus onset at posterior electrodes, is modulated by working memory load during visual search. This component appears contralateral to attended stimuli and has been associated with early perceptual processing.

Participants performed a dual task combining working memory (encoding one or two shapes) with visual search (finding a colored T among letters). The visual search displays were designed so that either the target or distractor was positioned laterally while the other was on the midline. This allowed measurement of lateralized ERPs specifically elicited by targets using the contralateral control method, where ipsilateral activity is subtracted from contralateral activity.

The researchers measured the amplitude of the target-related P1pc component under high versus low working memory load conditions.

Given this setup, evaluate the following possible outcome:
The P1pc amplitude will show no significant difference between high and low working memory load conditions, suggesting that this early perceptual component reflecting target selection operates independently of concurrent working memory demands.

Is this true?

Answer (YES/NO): YES